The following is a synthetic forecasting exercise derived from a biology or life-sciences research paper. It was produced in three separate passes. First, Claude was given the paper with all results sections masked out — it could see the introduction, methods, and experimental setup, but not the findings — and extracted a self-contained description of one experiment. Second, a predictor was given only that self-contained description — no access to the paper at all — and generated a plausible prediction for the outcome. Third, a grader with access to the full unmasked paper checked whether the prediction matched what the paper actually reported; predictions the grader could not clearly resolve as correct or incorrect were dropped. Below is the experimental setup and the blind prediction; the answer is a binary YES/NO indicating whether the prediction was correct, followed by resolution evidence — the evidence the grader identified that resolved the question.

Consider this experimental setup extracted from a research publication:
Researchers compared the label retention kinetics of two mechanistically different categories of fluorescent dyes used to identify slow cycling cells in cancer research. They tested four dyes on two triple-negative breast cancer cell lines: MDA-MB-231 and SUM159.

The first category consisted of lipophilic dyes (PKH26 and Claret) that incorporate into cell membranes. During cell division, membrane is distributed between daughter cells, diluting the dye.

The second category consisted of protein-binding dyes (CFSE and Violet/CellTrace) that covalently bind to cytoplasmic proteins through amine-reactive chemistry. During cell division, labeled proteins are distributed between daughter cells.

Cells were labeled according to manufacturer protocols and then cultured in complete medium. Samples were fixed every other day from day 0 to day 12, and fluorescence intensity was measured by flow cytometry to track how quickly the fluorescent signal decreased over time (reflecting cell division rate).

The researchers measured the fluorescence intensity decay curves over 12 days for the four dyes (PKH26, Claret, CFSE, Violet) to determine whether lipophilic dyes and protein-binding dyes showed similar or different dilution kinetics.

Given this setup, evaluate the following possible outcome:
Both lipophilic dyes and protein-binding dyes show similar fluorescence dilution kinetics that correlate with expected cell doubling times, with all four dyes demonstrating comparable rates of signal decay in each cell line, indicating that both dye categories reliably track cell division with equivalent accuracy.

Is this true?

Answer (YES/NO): NO